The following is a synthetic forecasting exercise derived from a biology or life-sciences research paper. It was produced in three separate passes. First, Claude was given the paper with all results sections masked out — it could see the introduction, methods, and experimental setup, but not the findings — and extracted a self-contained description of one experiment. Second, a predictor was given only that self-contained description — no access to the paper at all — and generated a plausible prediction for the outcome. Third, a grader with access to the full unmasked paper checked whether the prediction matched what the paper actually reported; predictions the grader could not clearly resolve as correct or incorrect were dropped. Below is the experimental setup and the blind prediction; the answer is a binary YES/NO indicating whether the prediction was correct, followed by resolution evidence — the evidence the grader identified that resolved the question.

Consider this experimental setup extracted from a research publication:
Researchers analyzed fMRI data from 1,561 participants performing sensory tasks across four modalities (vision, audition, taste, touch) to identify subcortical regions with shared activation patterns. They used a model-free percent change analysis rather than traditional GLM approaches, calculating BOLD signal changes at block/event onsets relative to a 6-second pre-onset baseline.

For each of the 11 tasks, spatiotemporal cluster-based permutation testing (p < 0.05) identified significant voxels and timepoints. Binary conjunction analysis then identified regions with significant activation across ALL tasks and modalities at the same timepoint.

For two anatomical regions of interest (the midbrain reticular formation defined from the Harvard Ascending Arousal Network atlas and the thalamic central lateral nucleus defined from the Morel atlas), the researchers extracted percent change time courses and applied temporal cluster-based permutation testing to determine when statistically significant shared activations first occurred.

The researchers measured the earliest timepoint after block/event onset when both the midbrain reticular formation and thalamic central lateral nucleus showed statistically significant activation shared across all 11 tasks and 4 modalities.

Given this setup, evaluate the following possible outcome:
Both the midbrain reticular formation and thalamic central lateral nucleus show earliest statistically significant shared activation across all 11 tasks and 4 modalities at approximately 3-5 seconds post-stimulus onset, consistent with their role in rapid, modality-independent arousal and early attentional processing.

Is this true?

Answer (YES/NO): YES